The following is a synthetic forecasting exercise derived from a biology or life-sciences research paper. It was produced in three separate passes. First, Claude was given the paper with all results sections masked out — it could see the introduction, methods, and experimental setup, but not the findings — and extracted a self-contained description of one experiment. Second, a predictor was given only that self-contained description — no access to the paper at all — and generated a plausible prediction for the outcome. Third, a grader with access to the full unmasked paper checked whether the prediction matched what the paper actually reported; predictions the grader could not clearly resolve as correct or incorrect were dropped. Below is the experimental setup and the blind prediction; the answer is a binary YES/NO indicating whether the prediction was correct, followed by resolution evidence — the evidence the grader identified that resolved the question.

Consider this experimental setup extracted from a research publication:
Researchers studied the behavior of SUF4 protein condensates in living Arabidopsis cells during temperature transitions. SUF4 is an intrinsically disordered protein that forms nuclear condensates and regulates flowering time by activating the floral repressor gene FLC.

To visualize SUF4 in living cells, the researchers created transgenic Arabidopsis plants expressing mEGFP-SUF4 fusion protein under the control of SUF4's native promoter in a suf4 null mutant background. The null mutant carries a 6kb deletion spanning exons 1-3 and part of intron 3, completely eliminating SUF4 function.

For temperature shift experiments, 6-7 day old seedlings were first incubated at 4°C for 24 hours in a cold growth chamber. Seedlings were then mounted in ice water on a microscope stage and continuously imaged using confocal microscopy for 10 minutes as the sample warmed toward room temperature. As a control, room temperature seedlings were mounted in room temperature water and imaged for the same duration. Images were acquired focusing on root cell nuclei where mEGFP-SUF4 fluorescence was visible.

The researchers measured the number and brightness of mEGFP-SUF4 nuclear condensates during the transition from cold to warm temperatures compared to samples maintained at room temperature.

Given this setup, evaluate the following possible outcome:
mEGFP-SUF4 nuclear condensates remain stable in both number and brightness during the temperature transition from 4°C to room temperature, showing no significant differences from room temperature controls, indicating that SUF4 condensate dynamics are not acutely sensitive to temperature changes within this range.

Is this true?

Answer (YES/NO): NO